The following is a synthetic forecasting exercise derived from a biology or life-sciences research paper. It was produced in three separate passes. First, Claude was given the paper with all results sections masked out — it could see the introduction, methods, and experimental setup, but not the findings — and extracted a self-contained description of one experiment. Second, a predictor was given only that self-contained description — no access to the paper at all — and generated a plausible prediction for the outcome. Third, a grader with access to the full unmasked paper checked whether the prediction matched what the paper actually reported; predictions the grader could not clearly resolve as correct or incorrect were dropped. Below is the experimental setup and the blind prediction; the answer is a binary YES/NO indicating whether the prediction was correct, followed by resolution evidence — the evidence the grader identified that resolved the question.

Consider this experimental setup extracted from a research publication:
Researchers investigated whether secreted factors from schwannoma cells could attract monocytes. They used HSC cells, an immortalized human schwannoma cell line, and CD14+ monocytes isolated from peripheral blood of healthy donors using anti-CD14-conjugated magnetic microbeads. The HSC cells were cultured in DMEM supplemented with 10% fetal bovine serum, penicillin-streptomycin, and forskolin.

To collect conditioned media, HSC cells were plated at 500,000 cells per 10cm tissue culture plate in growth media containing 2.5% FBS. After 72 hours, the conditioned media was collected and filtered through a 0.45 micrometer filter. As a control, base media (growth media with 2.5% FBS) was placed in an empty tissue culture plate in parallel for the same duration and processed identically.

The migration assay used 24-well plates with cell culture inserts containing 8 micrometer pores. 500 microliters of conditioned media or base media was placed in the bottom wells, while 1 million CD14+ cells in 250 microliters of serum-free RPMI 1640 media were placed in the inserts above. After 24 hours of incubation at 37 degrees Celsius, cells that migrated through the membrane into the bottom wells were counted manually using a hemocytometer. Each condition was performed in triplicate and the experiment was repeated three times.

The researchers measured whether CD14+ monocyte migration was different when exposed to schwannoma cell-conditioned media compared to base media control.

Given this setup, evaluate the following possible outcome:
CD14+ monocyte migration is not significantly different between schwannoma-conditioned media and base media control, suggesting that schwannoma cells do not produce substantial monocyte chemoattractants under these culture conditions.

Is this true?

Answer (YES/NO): NO